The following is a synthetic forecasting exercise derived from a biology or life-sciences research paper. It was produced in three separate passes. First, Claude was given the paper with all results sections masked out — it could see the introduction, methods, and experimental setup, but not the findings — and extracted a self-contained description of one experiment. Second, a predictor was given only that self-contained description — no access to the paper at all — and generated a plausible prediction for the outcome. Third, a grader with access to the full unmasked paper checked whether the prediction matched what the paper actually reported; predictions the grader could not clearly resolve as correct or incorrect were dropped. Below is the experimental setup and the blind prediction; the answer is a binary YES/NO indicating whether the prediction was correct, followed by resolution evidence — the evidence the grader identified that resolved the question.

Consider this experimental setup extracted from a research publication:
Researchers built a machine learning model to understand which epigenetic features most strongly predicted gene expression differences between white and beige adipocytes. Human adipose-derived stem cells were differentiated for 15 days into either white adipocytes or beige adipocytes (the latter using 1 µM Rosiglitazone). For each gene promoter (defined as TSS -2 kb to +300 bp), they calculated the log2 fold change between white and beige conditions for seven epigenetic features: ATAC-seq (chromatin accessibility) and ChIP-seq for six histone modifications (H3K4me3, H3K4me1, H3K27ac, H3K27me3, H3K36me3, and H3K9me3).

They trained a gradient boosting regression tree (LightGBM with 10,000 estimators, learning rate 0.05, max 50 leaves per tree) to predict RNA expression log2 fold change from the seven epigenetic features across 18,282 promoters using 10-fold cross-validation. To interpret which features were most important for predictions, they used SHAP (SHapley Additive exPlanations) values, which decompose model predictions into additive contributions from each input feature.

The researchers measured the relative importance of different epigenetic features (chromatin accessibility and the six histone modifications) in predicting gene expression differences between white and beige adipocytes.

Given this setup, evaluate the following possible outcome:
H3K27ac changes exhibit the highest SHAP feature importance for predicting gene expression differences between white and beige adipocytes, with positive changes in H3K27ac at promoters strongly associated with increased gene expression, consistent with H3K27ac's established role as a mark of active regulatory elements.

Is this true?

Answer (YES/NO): NO